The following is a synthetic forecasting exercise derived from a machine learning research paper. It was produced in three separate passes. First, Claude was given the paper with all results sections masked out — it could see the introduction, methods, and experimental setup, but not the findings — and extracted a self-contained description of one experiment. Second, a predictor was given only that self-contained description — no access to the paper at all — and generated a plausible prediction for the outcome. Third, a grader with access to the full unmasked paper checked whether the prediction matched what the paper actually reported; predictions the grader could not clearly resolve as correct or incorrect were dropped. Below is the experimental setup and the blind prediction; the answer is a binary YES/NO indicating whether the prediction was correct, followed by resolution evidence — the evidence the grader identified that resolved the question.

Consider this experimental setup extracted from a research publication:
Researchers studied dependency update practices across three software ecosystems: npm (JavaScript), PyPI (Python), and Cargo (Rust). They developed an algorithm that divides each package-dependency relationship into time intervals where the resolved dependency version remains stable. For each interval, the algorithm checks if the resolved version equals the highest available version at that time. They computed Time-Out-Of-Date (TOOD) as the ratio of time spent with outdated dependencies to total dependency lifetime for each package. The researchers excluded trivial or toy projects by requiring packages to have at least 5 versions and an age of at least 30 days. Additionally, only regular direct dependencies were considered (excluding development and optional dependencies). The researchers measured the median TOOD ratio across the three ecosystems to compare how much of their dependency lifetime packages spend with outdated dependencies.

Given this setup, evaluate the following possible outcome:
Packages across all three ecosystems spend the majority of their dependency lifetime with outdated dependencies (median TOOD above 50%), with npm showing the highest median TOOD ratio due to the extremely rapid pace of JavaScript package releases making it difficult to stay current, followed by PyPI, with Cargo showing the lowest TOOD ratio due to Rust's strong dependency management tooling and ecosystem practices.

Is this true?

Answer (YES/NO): NO